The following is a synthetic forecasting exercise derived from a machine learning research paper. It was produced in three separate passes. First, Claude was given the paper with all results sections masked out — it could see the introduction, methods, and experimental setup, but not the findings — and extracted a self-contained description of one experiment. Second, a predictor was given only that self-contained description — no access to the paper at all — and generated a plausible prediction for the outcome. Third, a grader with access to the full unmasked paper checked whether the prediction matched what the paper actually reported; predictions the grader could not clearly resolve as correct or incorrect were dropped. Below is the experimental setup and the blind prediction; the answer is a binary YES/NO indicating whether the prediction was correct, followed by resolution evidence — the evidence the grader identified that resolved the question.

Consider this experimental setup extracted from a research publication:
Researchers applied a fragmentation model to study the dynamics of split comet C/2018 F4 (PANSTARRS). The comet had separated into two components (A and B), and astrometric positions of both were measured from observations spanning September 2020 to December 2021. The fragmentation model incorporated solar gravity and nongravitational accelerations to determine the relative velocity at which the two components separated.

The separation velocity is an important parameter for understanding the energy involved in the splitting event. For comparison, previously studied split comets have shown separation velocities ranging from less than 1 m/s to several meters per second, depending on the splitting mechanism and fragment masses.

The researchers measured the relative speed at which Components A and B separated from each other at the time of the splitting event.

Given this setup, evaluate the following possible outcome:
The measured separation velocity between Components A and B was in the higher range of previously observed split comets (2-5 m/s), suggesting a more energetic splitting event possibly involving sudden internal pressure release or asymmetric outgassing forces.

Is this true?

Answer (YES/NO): YES